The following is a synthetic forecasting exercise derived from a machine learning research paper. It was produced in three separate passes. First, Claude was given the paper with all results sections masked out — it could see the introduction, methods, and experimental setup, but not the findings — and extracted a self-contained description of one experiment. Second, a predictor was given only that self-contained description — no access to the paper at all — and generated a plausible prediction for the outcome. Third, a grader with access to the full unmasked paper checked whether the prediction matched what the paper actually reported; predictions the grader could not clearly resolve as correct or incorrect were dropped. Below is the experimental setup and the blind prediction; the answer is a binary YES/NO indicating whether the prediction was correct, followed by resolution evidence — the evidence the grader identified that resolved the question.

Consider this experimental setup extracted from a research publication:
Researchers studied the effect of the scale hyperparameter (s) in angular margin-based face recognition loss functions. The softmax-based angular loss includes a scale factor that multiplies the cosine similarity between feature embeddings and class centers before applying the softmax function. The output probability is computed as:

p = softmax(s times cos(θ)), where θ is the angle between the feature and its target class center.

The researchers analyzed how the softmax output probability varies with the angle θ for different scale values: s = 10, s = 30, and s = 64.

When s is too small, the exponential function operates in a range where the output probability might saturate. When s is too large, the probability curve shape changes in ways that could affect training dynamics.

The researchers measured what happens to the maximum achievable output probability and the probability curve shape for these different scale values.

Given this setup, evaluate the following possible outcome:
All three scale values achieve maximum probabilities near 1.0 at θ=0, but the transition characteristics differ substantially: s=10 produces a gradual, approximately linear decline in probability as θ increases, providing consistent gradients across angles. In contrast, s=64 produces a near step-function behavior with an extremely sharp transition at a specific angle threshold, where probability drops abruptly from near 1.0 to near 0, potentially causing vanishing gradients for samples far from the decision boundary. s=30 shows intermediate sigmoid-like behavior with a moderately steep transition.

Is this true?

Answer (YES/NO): NO